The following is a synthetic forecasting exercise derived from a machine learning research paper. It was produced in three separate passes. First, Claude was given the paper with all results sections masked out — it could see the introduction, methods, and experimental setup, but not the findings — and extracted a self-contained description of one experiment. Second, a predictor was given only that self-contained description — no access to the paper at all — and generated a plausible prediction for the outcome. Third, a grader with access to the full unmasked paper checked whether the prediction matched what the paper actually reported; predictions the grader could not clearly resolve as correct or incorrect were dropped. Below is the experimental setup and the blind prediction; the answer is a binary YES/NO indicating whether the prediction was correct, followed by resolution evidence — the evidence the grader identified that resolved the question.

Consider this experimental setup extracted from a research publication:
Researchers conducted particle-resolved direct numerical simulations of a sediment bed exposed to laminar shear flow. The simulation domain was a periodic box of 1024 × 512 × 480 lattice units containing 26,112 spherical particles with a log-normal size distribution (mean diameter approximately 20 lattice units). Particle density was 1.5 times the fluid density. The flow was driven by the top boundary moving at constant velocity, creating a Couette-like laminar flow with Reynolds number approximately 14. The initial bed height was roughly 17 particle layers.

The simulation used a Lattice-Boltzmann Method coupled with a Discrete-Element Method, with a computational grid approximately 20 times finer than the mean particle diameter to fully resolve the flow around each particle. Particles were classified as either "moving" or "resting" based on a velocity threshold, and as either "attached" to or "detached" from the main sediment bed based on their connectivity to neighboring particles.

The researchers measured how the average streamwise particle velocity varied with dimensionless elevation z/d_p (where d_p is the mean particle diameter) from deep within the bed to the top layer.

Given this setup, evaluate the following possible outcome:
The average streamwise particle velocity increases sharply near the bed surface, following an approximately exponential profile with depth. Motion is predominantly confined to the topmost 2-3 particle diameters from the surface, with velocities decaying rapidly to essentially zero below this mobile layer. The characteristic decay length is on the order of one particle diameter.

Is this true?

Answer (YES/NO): NO